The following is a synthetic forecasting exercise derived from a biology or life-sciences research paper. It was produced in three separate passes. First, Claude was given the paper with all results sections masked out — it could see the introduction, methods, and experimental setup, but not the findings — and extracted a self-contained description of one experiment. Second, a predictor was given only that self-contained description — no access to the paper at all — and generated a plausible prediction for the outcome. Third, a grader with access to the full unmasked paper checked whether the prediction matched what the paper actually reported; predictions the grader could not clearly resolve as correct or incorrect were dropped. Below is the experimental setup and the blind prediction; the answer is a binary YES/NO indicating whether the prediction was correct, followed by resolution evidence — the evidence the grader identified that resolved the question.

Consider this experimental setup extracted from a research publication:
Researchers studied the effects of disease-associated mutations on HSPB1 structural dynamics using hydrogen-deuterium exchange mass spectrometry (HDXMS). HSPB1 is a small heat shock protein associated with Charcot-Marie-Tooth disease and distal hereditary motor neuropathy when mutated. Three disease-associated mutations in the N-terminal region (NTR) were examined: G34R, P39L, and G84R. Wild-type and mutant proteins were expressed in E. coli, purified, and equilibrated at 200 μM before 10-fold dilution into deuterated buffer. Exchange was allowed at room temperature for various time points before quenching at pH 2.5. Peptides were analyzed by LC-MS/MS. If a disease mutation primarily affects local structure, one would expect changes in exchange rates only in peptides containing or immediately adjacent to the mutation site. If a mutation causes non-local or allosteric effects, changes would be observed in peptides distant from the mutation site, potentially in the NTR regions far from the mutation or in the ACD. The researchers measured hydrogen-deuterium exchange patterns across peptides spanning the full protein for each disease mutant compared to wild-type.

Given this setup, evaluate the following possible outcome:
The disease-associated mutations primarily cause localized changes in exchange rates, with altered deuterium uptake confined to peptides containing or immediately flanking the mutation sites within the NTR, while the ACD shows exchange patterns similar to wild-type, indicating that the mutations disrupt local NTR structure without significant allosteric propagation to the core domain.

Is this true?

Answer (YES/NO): NO